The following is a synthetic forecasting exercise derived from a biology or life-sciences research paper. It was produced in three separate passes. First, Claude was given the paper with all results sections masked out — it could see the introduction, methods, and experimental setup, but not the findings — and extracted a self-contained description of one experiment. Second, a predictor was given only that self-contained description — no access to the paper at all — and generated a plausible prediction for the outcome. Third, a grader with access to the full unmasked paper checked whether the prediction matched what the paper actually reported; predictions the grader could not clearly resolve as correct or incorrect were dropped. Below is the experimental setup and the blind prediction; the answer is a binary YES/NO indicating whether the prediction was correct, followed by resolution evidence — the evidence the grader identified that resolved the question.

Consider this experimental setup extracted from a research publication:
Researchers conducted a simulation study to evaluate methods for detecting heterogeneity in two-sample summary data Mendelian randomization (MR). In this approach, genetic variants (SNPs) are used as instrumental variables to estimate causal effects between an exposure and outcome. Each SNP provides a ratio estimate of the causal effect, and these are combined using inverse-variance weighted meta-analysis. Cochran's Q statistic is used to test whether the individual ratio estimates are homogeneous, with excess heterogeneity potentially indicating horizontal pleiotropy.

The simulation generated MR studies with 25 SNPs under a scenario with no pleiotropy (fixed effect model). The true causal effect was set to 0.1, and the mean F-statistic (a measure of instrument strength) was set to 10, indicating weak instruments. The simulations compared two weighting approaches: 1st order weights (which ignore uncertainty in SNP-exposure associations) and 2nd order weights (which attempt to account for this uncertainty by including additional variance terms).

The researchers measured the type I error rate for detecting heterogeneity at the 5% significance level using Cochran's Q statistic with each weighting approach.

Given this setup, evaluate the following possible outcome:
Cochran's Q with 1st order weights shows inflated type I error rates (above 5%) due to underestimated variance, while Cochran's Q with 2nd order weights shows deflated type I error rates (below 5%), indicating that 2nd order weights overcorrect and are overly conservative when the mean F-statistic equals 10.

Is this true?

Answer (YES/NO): YES